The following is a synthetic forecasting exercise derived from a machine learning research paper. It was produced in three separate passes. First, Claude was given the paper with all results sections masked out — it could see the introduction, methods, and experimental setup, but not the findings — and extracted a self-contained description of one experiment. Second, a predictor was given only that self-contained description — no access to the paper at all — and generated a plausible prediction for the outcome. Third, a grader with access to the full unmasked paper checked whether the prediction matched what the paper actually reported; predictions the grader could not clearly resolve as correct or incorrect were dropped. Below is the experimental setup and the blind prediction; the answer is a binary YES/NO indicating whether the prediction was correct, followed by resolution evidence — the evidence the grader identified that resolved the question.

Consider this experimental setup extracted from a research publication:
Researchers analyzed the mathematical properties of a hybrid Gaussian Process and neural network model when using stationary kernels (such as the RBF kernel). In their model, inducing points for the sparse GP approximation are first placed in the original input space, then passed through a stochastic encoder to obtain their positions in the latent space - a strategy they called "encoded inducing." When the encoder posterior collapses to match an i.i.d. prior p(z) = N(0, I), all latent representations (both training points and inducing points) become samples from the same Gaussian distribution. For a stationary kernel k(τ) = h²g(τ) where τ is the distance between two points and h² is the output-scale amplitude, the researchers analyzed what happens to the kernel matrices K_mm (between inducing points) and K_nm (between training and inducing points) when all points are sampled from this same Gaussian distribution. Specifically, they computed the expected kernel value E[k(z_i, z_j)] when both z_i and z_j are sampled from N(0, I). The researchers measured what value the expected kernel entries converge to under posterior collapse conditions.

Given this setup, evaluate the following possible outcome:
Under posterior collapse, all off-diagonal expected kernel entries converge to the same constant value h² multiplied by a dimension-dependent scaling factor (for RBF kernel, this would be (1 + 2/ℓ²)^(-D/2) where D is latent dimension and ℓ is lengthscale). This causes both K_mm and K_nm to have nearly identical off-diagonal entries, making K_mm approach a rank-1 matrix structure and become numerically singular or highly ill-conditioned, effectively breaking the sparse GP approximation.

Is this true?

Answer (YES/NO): NO